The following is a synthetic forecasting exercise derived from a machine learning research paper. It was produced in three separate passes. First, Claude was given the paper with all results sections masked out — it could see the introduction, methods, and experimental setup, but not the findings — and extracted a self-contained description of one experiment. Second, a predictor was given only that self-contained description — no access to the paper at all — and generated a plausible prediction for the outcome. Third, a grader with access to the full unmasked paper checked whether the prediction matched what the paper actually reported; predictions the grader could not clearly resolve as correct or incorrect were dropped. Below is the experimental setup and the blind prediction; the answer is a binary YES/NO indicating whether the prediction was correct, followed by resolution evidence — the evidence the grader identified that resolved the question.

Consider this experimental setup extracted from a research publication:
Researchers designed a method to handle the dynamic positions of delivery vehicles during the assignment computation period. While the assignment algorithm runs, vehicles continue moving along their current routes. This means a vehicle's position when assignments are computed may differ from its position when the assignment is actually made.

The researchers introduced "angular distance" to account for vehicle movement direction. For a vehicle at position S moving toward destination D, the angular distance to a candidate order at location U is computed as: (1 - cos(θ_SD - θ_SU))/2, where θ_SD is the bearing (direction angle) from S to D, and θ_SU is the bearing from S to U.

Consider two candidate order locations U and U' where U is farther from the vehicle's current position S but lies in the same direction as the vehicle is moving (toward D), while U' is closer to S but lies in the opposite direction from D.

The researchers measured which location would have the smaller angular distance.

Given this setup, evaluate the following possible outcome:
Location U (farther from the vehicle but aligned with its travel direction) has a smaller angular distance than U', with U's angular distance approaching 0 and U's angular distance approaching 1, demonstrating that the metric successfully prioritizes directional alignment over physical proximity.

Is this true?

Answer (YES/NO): YES